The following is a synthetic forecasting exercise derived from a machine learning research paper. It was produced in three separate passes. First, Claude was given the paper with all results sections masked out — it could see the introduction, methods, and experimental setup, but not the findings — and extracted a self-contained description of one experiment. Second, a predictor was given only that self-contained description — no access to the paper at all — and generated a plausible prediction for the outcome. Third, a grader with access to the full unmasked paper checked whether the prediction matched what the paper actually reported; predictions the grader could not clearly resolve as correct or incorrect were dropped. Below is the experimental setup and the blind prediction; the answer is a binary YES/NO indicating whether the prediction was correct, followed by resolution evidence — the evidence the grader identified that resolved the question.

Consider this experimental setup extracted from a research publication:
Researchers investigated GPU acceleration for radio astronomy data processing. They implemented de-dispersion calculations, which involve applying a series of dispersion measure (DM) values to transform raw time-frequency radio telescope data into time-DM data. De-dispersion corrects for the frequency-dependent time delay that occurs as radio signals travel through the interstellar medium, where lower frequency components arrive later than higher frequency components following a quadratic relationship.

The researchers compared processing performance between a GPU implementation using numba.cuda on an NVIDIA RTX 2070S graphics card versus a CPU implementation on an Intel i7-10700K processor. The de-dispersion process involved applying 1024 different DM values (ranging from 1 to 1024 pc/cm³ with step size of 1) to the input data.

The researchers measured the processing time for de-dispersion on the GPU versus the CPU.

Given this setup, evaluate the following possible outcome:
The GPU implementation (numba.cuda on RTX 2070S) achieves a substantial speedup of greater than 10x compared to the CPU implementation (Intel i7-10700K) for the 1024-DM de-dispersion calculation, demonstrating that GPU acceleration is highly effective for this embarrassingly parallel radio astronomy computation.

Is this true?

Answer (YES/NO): YES